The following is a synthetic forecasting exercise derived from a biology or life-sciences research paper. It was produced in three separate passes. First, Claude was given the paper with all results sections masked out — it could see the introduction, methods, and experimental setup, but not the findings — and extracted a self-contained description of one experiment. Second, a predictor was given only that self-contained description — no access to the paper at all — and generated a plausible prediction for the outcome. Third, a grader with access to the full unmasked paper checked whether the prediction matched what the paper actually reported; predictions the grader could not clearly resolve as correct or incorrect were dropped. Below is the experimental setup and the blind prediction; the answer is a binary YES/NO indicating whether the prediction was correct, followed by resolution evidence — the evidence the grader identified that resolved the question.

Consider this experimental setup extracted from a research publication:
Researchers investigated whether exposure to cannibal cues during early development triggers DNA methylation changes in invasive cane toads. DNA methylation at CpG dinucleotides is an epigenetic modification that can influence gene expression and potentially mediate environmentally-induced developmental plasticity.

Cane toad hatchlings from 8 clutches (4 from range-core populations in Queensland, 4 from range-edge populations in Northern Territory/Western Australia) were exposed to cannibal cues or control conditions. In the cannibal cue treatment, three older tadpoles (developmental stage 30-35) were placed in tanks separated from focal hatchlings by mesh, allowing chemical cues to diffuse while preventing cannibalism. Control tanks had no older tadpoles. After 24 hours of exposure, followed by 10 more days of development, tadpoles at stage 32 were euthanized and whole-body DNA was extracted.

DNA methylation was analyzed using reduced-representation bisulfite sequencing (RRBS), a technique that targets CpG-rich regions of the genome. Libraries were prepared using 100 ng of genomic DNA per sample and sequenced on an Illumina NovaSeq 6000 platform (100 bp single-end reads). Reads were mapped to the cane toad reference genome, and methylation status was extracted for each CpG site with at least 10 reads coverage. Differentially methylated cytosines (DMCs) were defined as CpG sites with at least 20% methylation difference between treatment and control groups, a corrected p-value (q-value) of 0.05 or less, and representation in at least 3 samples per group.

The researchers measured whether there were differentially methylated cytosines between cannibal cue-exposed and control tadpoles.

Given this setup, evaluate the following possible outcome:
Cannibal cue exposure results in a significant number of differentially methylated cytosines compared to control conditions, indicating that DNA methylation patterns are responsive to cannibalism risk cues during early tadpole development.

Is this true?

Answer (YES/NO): YES